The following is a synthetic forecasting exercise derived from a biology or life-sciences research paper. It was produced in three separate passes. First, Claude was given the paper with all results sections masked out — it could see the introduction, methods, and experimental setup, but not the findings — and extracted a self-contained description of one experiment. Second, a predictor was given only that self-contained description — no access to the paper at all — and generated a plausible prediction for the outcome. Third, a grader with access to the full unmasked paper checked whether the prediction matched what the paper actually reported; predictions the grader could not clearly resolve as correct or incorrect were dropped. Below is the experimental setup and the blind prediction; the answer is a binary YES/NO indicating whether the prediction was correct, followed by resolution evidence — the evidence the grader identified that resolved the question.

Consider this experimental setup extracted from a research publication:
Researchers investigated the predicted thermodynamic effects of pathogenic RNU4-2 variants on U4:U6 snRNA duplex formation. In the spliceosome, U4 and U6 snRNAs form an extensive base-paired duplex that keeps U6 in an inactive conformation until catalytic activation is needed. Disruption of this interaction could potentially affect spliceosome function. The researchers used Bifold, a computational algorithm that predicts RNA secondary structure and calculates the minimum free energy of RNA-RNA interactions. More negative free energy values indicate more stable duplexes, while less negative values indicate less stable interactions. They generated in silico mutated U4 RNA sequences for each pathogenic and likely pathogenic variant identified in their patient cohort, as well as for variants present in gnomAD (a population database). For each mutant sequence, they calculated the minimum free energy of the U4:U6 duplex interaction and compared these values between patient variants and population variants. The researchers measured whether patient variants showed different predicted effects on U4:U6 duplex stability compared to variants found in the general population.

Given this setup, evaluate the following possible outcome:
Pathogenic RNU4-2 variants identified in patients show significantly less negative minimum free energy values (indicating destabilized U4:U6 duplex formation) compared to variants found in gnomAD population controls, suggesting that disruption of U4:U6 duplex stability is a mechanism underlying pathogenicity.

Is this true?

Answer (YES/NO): YES